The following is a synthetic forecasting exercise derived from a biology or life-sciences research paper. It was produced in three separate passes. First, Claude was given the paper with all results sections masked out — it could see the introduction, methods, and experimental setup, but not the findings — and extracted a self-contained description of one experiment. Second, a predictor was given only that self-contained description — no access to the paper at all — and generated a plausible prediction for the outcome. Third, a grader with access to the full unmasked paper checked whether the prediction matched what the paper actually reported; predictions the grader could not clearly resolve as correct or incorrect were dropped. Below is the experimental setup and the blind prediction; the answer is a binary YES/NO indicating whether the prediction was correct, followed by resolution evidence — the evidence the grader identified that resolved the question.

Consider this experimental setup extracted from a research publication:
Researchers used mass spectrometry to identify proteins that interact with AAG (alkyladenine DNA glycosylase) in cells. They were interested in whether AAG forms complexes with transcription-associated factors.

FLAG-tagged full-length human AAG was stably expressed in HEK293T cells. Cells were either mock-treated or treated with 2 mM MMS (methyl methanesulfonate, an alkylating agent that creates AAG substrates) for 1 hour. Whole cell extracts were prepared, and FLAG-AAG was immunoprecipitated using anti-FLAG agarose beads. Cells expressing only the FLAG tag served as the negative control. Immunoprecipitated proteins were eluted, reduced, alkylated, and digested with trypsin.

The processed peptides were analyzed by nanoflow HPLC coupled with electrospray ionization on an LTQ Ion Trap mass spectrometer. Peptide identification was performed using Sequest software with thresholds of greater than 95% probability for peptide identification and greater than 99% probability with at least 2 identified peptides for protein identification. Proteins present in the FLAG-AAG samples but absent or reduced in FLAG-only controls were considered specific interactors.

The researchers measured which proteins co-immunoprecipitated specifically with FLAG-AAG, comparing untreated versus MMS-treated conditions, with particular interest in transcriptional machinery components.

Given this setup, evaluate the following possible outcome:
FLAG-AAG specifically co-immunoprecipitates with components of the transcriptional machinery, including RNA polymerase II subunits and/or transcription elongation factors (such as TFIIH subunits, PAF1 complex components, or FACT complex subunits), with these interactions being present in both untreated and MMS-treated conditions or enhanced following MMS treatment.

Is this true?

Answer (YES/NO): YES